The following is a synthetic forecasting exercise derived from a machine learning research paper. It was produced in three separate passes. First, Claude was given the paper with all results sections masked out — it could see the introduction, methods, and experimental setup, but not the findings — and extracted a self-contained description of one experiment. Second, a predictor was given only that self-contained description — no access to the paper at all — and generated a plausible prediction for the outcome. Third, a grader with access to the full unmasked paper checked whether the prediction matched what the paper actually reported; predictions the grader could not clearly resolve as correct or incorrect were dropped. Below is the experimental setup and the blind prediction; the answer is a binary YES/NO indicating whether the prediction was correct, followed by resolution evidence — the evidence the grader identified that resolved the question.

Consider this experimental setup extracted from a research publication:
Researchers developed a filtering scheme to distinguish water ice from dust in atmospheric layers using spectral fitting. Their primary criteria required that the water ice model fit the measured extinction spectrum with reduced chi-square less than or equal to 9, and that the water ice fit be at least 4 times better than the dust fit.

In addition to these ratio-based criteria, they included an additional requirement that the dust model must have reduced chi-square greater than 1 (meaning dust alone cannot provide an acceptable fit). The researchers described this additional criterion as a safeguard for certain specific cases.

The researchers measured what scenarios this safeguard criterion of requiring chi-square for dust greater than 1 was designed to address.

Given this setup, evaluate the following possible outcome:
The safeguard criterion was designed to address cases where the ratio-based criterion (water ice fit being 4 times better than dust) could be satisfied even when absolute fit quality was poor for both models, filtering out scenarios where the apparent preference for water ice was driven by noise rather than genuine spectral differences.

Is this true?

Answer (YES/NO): NO